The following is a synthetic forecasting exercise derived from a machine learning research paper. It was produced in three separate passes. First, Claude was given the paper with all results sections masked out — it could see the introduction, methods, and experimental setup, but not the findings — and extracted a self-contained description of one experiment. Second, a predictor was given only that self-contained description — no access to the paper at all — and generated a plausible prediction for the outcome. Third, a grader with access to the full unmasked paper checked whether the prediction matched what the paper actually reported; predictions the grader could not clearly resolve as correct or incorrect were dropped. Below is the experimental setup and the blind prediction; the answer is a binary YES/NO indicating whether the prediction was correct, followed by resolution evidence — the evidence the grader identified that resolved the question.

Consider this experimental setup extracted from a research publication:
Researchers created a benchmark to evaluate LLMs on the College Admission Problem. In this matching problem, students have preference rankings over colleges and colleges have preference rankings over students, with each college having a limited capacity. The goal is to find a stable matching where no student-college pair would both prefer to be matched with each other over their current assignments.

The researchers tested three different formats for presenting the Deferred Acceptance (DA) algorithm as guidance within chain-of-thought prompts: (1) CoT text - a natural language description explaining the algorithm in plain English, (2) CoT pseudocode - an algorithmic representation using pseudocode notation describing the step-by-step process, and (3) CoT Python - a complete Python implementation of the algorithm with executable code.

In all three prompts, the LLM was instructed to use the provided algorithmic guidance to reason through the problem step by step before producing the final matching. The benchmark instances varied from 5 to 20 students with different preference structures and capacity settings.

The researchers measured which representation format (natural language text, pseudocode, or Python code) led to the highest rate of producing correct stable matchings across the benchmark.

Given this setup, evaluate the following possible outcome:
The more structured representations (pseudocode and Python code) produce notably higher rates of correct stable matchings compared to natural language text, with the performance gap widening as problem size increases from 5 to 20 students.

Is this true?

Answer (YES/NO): NO